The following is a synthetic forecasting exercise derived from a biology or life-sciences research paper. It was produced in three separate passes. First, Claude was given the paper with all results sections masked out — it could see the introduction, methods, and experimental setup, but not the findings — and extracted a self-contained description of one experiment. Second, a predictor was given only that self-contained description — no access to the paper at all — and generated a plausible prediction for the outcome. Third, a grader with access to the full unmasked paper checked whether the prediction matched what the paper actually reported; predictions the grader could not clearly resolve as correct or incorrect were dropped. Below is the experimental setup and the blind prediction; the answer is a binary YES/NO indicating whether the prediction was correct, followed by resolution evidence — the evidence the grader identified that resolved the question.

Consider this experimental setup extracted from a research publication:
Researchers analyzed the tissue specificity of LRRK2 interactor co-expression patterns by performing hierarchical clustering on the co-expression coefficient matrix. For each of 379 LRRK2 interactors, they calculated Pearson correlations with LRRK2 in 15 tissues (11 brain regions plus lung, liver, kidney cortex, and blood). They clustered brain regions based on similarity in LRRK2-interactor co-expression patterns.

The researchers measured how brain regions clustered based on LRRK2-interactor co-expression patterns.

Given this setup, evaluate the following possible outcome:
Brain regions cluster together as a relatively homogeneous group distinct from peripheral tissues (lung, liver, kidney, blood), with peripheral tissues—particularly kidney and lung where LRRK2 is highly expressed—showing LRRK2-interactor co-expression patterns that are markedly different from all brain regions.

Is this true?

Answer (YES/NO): NO